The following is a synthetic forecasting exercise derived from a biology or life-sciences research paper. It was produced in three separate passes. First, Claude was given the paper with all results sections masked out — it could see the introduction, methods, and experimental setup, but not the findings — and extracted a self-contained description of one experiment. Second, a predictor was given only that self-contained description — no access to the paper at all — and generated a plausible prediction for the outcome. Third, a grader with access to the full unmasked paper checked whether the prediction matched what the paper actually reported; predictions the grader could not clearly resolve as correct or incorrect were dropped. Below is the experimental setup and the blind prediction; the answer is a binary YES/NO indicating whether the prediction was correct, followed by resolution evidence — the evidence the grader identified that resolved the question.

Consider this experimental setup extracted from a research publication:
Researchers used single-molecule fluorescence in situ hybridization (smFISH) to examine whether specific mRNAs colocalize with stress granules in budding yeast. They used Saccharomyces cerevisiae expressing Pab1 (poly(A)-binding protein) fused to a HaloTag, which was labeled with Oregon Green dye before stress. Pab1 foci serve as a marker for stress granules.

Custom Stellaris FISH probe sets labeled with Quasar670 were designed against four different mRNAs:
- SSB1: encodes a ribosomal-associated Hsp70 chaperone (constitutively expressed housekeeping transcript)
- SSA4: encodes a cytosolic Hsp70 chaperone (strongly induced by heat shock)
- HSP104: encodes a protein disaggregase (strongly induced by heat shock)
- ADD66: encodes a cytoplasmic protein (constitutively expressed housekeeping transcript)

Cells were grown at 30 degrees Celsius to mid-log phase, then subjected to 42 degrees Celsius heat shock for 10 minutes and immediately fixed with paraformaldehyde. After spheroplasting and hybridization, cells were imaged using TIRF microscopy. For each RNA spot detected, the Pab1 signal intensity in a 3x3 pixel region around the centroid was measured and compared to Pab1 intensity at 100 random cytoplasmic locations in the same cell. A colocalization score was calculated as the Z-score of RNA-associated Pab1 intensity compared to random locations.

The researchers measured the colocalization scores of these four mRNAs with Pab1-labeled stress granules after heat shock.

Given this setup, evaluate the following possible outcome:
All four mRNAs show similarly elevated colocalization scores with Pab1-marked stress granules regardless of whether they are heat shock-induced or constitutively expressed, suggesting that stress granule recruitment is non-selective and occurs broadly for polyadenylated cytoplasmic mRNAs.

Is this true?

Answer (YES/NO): NO